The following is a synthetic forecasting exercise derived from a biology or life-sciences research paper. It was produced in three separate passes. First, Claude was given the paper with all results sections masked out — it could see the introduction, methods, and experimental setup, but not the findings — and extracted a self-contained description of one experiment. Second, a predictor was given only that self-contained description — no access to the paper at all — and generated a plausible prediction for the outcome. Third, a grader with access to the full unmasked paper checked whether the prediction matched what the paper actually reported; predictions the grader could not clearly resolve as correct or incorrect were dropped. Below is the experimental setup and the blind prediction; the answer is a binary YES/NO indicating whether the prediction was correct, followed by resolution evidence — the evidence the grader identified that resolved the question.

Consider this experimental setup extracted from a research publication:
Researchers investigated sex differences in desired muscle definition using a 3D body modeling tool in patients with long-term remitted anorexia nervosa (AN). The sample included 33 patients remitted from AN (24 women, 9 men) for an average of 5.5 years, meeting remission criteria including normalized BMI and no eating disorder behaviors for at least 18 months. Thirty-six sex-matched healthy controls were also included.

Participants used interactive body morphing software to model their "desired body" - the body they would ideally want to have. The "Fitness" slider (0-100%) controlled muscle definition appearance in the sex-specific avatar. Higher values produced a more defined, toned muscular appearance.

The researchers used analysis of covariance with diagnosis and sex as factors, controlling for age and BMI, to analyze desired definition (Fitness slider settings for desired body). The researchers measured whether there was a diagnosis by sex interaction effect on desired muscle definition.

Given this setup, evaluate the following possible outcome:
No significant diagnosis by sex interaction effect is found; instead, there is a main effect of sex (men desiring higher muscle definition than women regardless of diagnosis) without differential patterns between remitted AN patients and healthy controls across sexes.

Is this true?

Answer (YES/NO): NO